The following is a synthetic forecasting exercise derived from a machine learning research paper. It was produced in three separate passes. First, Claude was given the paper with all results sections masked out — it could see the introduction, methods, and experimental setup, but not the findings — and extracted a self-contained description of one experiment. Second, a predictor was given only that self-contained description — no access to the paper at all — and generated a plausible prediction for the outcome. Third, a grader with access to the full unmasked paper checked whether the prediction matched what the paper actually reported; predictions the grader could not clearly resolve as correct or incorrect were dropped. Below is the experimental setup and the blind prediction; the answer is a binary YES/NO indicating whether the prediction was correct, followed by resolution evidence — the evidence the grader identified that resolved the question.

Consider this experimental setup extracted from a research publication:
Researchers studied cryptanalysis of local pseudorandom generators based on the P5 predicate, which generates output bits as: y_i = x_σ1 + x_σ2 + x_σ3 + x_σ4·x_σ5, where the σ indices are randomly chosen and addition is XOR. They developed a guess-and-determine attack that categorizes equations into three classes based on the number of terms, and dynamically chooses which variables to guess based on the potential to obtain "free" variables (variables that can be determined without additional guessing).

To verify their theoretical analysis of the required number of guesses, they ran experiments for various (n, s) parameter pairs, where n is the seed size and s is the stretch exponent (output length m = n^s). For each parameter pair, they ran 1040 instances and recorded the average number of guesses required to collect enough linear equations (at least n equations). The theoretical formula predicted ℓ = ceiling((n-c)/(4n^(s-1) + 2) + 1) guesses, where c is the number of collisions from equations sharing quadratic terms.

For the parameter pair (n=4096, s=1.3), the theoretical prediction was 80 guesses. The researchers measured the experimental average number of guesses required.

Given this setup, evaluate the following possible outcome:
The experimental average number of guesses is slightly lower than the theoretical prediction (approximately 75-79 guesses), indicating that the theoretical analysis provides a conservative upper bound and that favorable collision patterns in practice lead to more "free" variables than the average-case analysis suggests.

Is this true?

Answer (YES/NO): NO